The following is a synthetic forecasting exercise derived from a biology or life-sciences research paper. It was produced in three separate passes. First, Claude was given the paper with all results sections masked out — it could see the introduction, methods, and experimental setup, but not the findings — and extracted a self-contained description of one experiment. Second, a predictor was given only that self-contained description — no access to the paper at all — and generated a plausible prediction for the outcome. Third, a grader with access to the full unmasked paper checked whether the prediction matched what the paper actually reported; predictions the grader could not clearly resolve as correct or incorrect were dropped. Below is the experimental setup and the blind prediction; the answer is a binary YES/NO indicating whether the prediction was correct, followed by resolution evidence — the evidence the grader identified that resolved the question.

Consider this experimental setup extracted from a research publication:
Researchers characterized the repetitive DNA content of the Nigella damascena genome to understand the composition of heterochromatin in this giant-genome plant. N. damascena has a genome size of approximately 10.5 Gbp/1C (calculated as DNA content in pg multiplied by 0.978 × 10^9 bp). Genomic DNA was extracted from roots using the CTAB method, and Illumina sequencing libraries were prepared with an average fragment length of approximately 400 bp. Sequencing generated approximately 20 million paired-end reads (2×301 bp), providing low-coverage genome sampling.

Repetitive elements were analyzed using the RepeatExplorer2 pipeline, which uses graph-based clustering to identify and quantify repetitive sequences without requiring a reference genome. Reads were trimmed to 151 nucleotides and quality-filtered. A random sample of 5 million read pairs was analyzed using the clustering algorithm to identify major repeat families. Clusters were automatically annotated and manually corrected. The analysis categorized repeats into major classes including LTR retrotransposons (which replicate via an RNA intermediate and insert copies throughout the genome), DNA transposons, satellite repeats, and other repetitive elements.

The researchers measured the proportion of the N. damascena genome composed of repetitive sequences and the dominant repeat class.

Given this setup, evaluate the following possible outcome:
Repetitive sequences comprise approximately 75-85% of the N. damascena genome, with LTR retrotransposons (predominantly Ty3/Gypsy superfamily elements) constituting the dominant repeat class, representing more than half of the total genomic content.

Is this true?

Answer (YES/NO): NO